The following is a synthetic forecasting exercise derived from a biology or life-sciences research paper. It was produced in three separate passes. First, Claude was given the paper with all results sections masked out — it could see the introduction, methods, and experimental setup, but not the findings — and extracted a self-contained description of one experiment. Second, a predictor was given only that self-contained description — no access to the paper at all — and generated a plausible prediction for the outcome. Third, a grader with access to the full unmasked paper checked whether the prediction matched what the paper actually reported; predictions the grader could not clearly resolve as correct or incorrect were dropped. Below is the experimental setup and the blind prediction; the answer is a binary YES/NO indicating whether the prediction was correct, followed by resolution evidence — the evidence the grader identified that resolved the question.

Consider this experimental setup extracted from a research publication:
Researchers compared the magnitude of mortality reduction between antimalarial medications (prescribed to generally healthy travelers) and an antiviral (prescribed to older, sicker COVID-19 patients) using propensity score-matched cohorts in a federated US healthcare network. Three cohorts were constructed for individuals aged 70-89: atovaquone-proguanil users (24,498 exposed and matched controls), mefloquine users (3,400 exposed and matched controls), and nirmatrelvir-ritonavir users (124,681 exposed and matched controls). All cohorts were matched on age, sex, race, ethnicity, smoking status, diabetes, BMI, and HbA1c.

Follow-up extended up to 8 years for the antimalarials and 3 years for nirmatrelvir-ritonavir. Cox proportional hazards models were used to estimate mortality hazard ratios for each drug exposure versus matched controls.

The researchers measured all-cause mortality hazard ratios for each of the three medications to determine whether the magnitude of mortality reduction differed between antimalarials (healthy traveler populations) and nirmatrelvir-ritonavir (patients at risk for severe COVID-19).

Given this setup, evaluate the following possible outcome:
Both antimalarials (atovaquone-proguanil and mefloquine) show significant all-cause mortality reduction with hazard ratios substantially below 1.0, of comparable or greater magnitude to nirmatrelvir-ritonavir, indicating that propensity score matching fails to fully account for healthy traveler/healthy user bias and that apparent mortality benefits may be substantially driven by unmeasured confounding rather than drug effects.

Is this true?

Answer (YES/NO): YES